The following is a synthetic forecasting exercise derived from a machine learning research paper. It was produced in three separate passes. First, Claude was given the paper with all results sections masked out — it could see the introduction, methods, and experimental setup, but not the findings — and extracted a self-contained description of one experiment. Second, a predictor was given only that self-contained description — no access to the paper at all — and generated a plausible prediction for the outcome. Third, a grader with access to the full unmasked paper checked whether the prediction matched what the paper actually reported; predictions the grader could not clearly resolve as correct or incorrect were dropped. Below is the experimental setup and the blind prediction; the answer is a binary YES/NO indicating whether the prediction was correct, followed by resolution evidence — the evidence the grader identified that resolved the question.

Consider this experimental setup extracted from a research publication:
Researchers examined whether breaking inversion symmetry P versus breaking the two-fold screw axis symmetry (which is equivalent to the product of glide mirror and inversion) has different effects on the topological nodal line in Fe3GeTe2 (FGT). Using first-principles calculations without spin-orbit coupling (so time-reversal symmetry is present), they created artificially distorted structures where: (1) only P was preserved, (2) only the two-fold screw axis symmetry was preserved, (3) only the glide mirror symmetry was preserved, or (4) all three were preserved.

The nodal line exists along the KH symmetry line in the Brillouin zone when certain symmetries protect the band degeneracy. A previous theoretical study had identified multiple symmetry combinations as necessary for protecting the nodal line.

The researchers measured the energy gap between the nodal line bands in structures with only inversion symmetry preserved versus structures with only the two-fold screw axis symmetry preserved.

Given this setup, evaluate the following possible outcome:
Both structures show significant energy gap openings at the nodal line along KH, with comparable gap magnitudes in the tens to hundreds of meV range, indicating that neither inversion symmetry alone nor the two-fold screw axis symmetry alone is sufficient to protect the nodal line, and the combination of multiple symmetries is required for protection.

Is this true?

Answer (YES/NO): NO